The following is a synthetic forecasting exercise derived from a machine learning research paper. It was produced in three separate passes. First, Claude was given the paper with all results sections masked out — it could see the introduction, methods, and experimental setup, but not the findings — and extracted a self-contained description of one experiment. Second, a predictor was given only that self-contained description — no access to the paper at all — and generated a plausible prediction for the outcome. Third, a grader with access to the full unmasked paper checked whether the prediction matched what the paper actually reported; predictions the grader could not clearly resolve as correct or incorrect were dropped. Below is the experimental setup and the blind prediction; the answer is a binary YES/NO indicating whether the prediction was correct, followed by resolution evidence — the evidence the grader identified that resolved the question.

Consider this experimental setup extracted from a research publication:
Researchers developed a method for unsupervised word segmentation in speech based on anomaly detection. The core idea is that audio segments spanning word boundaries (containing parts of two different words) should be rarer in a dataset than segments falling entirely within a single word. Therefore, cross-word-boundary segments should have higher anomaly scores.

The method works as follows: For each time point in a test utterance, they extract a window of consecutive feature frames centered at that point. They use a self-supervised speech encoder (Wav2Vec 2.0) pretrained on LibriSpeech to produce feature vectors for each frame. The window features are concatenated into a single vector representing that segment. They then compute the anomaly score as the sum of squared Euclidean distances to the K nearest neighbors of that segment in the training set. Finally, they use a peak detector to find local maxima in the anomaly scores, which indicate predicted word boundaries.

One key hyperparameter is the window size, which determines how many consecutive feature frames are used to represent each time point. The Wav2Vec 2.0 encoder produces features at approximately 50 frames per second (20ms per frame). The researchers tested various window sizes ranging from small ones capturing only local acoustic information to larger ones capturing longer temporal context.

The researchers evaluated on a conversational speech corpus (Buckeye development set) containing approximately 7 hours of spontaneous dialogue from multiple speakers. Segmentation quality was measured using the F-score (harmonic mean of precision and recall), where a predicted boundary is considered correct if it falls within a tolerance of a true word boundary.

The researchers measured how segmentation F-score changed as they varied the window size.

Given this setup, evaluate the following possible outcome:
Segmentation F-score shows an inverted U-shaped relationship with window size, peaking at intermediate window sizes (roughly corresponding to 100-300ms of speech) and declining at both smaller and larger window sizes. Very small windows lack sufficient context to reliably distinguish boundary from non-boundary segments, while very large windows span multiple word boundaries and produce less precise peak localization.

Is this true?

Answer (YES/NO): YES